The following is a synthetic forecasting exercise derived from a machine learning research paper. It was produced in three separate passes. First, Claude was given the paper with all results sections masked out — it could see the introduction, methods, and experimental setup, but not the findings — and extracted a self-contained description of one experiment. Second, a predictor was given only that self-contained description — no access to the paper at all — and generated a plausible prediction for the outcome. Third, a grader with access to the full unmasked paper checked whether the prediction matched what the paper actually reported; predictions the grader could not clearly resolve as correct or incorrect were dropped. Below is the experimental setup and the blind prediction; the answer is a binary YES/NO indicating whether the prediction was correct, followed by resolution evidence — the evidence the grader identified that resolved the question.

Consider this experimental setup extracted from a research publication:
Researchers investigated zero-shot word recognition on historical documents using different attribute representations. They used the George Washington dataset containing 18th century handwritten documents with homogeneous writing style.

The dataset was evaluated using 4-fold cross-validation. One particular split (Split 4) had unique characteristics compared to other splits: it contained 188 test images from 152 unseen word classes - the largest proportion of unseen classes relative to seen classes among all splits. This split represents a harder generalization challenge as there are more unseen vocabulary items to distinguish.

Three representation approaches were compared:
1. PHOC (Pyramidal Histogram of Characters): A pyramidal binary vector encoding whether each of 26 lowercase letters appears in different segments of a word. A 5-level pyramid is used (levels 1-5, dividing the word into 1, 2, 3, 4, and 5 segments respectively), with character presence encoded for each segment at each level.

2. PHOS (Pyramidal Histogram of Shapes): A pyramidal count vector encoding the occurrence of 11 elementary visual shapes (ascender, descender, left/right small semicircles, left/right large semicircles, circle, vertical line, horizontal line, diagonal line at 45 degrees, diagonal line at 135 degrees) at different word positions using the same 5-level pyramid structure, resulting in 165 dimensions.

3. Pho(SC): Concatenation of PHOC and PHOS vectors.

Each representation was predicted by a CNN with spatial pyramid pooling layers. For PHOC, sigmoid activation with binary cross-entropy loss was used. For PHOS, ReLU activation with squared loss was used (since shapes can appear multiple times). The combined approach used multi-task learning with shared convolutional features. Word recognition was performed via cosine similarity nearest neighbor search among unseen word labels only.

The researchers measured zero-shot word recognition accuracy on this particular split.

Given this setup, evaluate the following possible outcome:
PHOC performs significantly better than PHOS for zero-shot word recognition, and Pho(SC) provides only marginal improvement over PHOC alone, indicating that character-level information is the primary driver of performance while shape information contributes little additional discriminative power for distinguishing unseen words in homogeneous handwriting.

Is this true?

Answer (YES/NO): NO